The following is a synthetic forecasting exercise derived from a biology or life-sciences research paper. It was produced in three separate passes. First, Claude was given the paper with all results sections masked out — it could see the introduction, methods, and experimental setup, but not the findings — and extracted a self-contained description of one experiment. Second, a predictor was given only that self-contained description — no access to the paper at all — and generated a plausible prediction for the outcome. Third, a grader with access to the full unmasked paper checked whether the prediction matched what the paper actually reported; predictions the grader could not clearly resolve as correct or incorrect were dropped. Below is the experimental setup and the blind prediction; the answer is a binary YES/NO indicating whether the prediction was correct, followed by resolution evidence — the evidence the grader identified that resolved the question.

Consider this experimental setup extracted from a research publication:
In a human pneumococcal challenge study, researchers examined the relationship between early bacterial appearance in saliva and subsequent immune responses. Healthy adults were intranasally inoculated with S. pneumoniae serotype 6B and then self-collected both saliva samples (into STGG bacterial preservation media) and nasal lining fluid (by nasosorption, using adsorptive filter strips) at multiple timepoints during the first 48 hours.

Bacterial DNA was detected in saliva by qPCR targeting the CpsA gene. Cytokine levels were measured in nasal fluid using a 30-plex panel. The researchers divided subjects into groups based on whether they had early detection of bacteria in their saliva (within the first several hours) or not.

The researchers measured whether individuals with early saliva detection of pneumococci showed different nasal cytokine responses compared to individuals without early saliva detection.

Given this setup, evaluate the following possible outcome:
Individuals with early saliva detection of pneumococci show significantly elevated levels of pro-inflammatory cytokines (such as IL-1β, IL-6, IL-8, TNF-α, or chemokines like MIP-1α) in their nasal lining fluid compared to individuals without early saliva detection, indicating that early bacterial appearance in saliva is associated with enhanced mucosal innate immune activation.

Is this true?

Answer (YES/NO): YES